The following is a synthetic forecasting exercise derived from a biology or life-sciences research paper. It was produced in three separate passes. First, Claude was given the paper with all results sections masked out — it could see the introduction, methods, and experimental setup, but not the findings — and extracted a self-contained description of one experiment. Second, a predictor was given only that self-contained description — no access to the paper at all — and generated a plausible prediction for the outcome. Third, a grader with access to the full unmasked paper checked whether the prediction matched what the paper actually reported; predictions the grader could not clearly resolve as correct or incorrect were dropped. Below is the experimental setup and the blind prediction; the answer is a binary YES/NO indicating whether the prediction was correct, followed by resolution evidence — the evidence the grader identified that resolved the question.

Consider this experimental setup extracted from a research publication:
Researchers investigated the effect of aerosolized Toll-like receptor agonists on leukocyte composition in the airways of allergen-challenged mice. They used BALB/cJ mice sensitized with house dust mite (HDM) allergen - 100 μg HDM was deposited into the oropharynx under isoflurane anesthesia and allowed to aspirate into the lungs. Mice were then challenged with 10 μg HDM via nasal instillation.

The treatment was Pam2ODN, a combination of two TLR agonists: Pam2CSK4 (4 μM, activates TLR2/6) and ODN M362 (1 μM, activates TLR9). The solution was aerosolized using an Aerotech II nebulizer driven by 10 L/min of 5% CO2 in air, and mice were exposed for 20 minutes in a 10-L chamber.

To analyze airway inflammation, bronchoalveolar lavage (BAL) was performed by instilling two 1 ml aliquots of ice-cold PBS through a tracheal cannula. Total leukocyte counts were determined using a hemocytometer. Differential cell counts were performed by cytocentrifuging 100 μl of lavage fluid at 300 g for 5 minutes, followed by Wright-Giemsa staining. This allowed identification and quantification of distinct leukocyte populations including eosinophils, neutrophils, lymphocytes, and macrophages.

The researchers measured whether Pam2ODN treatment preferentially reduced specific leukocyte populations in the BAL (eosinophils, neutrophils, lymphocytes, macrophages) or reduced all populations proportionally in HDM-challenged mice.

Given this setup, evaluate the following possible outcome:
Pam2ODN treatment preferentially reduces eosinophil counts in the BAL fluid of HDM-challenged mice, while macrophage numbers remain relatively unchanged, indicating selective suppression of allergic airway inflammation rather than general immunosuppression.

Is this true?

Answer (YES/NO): NO